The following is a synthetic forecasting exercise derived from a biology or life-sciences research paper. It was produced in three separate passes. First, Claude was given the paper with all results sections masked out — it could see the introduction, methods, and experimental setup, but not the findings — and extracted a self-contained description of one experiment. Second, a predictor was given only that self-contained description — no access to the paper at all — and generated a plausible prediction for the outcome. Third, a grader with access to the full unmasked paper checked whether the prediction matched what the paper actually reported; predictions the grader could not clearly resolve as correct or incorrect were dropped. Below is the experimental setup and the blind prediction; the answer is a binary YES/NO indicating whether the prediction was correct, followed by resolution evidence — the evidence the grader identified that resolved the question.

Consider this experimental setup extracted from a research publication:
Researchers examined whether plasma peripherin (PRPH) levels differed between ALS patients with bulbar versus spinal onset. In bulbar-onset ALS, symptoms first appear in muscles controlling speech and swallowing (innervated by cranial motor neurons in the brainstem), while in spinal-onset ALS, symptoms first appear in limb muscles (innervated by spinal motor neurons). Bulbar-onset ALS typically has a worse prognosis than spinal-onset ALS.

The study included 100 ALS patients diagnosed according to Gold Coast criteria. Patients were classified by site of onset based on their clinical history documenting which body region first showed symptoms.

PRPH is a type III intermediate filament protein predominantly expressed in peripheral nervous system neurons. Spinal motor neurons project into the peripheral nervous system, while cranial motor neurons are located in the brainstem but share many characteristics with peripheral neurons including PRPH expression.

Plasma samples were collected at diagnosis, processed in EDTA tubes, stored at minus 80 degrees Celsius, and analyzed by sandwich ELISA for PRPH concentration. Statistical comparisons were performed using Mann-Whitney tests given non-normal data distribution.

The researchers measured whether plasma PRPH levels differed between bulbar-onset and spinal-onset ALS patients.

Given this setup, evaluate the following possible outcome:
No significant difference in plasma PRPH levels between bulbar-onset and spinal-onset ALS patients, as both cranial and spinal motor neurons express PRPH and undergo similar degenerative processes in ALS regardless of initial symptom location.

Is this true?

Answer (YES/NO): YES